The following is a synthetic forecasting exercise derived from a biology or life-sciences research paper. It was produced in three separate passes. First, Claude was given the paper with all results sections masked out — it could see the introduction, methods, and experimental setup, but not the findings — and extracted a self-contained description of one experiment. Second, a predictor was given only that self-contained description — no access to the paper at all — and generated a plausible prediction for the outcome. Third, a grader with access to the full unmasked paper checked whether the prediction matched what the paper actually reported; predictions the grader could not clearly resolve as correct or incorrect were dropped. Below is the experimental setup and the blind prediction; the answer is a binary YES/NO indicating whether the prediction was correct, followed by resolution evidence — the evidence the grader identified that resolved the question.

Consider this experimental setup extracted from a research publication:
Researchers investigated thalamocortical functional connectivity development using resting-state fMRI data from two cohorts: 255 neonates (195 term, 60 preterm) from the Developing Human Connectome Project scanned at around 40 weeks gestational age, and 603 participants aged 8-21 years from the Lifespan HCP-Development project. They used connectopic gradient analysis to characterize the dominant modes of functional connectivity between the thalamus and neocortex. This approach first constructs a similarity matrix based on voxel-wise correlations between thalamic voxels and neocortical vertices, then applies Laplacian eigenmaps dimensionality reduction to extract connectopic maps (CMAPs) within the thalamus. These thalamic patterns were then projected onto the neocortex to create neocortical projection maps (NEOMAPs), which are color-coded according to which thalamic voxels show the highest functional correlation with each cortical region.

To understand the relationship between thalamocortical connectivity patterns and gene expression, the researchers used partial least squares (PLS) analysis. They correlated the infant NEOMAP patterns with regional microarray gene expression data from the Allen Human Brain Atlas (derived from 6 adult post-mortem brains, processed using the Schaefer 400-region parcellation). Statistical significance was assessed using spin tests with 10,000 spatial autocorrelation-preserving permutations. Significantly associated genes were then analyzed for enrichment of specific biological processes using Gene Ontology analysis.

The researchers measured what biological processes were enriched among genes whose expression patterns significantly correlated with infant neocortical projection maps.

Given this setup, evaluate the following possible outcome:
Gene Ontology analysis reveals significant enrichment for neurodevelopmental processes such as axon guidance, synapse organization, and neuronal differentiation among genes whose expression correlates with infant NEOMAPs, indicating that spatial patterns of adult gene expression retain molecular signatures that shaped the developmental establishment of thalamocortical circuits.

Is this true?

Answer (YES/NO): YES